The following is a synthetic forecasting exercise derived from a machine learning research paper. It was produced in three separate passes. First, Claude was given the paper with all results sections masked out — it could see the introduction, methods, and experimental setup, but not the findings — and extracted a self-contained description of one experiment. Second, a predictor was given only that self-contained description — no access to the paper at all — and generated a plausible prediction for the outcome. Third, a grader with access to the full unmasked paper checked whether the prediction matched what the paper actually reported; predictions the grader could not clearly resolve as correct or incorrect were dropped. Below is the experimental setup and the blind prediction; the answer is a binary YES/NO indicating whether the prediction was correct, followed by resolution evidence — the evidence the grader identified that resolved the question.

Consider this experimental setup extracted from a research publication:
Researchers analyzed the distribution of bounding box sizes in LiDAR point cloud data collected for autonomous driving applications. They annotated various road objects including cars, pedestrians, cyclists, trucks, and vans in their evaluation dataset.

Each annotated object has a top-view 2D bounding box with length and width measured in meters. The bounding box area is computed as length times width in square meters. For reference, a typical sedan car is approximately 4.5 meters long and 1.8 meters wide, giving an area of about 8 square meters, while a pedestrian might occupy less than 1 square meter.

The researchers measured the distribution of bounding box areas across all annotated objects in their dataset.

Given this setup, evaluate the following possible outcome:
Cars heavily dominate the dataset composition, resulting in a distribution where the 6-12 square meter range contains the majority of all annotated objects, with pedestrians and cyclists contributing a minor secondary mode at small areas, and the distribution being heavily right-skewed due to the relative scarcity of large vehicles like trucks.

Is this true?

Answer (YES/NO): NO